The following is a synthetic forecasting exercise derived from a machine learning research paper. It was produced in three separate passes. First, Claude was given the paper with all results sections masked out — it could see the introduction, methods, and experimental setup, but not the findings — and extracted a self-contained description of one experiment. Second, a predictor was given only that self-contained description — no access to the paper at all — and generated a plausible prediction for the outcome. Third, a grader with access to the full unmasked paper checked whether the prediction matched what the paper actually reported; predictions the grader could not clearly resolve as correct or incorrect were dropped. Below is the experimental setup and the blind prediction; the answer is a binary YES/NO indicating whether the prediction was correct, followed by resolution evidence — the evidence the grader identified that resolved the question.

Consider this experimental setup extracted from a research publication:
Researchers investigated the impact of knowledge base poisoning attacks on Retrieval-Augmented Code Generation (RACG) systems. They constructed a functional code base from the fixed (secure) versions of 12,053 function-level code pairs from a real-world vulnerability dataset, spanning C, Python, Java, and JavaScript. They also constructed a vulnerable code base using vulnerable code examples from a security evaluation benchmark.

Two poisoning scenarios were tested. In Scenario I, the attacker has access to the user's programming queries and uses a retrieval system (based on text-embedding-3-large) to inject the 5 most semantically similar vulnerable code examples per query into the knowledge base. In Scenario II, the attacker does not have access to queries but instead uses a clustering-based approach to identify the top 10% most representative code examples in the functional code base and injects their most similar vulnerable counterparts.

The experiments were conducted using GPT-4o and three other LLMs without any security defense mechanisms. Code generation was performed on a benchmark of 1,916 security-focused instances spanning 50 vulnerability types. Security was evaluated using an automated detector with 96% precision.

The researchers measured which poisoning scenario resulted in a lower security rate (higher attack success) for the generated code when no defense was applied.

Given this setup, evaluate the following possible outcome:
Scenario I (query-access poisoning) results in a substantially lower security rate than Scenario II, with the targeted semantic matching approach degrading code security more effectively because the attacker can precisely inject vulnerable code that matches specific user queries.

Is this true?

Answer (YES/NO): YES